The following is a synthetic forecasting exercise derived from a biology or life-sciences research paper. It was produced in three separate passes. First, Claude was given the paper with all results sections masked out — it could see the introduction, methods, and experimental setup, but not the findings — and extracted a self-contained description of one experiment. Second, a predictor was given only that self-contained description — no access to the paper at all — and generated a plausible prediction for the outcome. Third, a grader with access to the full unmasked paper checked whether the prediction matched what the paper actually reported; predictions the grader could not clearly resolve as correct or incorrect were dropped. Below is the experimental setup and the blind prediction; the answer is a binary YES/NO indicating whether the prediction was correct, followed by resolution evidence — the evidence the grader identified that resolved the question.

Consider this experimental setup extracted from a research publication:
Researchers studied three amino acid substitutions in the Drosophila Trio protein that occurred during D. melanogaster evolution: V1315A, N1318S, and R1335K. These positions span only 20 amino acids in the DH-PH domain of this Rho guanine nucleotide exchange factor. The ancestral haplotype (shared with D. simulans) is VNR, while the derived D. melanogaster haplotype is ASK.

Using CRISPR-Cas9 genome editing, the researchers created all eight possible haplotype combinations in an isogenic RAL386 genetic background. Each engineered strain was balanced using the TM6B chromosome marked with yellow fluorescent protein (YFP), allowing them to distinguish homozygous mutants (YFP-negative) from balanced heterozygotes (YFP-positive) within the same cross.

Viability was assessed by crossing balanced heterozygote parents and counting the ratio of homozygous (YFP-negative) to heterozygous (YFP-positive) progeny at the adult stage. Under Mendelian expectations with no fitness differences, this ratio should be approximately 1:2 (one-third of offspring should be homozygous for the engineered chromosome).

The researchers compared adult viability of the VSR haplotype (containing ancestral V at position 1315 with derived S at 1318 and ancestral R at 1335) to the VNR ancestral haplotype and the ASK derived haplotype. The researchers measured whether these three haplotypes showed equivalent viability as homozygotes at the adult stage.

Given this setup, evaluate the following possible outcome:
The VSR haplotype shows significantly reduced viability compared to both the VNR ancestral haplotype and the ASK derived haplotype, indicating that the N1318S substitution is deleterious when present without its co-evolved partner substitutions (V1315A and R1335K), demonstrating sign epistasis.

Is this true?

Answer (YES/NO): YES